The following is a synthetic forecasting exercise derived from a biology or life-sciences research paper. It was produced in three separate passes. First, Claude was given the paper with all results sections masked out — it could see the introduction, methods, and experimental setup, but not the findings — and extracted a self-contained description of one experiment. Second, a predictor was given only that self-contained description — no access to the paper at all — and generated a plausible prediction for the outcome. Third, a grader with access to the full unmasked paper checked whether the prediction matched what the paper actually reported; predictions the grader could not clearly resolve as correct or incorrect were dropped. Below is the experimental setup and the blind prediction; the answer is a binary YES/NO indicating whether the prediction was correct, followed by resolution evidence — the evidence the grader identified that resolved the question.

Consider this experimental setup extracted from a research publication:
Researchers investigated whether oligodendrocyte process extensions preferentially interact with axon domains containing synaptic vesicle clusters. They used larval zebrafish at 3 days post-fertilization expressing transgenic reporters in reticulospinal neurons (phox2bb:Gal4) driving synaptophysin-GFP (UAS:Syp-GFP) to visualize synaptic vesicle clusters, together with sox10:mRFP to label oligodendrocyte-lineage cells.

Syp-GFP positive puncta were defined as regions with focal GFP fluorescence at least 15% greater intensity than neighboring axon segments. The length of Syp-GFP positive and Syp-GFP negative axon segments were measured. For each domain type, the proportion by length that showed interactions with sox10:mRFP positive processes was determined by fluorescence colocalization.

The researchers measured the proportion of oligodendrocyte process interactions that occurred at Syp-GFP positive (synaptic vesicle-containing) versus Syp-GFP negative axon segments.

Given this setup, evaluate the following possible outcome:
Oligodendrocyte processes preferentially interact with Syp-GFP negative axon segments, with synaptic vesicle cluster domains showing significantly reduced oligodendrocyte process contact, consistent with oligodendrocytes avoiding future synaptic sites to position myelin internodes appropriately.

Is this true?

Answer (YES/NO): NO